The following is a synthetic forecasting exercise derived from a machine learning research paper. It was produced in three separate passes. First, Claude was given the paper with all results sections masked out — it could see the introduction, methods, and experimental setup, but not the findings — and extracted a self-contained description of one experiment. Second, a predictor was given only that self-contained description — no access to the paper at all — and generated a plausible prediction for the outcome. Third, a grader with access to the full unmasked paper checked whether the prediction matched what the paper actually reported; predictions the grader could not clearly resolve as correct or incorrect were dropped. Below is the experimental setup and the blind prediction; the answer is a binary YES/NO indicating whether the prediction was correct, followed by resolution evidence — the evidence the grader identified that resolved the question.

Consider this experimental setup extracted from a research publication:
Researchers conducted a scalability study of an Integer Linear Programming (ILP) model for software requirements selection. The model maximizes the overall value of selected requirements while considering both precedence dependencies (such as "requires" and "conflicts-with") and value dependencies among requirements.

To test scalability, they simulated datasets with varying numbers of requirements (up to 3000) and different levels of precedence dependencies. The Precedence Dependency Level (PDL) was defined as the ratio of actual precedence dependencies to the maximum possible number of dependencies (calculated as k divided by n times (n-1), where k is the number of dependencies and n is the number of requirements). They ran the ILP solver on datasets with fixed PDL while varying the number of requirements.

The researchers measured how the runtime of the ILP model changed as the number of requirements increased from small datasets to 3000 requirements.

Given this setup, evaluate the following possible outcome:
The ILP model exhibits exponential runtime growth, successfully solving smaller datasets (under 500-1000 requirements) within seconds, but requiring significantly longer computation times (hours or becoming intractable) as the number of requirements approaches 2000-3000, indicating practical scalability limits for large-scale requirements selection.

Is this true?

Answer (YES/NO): NO